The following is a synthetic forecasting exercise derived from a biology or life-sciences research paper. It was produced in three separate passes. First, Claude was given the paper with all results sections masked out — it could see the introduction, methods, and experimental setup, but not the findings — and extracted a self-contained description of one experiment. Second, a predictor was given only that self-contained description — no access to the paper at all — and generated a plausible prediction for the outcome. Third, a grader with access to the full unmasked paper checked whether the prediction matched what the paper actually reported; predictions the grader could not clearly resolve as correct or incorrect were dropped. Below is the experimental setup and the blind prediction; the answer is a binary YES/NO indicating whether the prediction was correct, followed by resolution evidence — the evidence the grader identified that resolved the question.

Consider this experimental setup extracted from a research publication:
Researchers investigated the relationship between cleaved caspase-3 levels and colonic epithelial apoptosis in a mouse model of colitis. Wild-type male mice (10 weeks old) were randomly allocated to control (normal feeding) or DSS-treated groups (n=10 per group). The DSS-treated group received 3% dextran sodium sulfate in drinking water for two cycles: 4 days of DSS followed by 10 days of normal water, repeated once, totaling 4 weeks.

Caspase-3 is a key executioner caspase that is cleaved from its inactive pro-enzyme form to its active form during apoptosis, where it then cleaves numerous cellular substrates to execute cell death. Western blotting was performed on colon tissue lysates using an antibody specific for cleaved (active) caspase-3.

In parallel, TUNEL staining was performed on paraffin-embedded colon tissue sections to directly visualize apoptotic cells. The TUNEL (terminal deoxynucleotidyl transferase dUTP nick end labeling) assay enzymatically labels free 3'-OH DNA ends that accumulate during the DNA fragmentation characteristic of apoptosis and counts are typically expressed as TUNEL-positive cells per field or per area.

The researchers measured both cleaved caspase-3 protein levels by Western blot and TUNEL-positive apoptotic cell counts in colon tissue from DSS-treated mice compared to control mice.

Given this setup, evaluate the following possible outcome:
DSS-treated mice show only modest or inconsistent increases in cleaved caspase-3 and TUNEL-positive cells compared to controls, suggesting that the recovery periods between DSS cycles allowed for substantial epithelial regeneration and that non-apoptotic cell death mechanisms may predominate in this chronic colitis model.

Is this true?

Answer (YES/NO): NO